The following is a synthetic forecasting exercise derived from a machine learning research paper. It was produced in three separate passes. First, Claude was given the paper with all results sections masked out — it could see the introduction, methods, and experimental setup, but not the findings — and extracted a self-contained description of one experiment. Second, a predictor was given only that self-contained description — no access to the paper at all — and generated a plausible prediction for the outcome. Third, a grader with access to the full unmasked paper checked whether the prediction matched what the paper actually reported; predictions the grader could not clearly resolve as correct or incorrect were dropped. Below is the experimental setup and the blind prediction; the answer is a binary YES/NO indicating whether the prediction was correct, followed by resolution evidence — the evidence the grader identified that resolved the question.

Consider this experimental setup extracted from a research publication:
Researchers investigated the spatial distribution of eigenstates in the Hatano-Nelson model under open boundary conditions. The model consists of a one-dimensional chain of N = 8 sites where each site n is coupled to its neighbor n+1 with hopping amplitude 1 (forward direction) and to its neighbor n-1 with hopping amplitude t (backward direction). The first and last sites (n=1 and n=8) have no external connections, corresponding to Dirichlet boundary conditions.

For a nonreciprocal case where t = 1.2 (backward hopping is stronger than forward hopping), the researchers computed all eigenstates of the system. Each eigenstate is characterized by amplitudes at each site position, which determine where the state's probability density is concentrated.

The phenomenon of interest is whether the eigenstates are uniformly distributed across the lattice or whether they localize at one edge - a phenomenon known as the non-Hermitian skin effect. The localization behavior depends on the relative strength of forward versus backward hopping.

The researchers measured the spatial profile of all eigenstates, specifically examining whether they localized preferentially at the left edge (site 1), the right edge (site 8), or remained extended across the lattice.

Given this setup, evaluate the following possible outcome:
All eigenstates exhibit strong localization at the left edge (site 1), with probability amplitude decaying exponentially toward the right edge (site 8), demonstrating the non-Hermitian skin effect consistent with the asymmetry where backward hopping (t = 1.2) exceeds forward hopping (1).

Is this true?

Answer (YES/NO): NO